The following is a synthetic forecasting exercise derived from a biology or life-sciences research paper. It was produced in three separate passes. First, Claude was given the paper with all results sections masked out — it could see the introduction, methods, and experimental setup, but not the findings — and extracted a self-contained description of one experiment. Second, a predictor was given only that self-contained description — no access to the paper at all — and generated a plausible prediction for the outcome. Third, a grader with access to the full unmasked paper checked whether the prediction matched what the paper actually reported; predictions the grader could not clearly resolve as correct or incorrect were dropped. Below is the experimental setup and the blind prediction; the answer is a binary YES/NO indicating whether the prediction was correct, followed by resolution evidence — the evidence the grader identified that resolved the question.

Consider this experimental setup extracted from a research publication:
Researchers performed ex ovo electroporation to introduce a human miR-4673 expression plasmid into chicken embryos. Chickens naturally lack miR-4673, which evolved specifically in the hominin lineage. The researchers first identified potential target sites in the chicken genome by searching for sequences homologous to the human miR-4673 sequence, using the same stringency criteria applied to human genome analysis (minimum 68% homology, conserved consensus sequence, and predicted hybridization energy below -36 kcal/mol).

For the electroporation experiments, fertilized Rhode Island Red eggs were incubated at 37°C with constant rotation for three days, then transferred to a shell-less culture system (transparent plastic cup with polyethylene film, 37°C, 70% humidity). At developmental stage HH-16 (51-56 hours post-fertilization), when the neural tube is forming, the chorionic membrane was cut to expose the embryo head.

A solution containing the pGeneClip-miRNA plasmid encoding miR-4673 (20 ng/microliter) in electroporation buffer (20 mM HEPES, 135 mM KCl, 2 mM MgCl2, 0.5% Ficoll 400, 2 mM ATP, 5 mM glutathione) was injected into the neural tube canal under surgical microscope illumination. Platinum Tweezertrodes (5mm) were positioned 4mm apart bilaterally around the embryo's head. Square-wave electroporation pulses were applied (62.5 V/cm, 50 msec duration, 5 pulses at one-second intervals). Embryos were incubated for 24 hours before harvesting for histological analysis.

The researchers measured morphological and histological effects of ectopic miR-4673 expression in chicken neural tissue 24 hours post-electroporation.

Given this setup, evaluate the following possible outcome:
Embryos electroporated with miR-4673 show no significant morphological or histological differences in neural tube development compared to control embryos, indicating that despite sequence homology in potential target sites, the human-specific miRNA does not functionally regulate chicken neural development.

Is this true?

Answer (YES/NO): NO